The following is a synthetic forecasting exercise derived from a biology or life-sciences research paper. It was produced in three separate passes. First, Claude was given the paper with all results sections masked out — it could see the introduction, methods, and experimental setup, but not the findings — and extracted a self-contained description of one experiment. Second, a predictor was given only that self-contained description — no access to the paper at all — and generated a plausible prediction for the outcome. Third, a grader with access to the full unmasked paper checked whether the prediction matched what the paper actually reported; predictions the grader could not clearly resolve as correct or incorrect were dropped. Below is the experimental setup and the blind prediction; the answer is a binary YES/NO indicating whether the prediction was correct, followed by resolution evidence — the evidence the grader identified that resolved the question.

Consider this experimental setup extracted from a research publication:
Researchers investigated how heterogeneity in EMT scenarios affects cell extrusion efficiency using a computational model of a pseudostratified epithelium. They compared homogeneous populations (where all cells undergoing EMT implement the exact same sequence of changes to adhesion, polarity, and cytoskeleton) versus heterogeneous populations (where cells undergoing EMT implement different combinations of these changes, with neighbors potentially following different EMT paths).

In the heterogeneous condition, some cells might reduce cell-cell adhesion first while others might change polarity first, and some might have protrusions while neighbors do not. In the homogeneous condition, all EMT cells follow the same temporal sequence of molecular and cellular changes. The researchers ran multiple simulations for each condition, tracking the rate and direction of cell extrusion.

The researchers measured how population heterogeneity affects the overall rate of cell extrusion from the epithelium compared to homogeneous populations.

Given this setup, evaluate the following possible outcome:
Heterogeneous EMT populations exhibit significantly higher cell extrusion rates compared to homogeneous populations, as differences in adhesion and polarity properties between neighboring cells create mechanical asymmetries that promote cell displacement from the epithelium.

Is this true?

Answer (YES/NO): YES